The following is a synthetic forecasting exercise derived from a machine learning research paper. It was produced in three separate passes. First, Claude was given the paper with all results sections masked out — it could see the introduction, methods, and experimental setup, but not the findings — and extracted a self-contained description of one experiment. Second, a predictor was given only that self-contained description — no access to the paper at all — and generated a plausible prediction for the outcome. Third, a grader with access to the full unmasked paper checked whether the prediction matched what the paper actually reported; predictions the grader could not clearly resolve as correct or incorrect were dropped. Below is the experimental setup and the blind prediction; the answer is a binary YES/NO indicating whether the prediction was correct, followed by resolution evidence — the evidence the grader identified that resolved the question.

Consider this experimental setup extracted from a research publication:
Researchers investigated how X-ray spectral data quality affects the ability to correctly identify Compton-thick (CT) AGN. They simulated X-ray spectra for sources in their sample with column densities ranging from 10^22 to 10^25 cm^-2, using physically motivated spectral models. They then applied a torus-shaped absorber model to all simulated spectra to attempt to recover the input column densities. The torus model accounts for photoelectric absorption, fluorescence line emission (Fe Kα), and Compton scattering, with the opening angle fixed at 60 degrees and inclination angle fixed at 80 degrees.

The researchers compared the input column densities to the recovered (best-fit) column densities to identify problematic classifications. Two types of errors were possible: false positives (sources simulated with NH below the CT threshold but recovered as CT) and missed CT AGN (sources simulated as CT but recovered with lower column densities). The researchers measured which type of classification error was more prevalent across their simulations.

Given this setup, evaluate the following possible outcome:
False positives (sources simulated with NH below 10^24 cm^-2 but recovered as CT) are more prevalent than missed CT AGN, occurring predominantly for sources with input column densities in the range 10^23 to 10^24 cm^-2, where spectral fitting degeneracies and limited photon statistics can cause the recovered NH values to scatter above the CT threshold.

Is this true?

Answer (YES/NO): NO